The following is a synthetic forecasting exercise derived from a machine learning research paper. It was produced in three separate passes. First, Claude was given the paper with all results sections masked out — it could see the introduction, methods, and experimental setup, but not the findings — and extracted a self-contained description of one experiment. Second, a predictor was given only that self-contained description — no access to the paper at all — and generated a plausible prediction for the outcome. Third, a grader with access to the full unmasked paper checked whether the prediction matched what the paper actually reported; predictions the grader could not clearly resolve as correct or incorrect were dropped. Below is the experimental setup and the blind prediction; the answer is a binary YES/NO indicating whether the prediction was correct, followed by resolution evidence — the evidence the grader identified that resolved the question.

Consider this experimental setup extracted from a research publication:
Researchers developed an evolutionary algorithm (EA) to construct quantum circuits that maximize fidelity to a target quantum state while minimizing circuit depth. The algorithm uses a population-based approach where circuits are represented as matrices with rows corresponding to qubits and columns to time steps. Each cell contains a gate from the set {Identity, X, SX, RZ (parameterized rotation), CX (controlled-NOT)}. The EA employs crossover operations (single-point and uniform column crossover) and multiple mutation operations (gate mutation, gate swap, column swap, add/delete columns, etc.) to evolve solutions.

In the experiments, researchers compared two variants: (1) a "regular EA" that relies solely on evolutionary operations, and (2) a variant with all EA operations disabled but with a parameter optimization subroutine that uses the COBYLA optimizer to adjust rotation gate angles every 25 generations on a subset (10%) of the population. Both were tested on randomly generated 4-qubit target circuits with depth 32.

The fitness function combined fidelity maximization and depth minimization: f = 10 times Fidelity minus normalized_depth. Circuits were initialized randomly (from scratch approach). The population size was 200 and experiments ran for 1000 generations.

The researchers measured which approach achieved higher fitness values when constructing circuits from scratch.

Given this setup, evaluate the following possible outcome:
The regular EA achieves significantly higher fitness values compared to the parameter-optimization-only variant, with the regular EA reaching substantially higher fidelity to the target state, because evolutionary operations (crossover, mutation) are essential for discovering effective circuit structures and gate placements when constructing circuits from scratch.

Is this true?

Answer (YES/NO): NO